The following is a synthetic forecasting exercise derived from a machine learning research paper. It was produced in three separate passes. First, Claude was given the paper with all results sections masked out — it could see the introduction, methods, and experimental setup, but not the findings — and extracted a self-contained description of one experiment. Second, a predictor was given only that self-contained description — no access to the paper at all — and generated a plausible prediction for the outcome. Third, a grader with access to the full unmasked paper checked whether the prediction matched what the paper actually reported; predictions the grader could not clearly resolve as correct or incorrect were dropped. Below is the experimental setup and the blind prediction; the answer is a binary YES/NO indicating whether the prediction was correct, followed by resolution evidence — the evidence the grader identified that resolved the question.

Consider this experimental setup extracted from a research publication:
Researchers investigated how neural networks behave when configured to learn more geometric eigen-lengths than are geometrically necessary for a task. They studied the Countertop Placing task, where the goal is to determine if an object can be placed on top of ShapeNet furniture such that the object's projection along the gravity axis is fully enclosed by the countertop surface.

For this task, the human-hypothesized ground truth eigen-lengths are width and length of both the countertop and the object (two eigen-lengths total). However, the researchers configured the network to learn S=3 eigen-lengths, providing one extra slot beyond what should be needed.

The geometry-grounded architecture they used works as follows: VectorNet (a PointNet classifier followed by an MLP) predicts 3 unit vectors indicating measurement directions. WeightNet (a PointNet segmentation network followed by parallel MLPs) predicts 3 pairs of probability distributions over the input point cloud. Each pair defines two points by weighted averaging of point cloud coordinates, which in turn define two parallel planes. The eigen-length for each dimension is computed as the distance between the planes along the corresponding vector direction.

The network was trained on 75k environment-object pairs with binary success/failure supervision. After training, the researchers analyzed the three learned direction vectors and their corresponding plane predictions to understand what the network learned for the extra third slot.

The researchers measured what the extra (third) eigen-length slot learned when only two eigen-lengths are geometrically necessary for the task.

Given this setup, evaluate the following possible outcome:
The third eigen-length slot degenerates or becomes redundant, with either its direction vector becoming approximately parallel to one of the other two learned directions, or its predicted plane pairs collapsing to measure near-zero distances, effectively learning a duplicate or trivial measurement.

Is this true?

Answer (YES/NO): YES